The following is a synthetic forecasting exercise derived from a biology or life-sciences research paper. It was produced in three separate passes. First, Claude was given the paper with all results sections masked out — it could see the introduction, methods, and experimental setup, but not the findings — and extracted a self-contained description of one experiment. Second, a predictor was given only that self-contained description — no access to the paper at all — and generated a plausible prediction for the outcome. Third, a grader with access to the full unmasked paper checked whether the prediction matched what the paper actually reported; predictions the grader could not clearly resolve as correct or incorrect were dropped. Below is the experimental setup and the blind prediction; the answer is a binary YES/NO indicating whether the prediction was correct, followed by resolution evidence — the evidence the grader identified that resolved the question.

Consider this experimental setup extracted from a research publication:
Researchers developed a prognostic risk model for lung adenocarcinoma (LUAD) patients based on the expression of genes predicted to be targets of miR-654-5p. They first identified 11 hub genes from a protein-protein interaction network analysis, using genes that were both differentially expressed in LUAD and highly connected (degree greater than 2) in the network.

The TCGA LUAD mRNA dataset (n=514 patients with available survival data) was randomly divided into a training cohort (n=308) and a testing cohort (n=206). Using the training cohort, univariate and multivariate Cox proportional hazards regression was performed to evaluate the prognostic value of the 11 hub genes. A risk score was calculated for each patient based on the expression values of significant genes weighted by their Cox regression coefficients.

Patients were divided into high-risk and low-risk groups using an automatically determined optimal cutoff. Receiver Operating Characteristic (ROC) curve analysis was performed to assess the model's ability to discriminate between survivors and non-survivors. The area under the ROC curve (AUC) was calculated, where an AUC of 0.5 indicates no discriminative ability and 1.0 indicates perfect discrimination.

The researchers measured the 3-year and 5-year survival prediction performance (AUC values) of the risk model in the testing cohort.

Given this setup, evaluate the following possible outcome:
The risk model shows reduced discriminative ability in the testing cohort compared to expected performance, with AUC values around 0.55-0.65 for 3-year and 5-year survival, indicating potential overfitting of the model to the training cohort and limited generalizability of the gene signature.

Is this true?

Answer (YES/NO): NO